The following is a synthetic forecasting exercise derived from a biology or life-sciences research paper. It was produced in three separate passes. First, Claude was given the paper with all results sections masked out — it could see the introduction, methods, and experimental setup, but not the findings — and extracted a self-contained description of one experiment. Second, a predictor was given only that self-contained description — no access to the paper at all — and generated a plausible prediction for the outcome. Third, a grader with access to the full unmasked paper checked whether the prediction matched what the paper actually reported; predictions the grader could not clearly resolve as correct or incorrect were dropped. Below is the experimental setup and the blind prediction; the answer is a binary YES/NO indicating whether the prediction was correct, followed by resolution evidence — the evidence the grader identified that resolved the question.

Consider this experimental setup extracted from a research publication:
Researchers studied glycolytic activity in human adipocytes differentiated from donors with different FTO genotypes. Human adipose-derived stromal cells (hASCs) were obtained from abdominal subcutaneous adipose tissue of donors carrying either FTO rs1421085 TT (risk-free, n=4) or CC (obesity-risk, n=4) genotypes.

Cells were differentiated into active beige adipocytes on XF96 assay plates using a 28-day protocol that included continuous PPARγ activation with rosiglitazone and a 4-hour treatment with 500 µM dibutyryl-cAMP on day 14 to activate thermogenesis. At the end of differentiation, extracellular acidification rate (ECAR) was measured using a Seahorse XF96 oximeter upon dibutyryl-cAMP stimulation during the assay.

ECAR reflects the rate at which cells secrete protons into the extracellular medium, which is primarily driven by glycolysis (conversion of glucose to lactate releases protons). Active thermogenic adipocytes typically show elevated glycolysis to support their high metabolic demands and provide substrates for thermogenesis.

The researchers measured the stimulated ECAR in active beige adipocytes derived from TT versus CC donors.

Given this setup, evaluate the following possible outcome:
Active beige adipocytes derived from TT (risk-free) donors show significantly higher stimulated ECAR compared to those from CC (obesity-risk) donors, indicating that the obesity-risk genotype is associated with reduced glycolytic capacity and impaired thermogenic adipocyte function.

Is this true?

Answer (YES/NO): YES